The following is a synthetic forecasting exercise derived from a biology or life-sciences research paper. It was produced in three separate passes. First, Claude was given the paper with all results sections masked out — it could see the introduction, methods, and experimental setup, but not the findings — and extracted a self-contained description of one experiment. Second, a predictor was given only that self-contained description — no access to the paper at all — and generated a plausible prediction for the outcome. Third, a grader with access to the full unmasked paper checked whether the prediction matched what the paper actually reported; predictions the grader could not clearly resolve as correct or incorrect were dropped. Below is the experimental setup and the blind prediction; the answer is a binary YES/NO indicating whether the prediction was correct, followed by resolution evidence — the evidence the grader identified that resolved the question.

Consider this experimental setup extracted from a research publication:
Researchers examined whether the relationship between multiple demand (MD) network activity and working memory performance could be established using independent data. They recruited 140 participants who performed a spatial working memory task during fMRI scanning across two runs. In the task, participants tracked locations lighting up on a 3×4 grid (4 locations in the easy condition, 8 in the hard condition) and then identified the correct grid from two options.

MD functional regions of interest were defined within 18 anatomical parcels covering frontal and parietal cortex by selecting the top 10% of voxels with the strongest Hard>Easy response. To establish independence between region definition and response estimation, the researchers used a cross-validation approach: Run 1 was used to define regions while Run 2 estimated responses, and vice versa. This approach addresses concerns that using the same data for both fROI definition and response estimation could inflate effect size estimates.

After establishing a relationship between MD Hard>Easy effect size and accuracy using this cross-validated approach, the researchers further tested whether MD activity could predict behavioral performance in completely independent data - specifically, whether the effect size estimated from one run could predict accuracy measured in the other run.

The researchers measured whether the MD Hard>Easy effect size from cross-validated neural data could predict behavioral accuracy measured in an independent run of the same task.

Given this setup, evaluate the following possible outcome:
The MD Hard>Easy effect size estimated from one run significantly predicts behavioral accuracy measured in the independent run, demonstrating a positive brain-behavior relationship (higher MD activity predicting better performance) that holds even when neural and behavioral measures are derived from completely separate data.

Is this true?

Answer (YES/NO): YES